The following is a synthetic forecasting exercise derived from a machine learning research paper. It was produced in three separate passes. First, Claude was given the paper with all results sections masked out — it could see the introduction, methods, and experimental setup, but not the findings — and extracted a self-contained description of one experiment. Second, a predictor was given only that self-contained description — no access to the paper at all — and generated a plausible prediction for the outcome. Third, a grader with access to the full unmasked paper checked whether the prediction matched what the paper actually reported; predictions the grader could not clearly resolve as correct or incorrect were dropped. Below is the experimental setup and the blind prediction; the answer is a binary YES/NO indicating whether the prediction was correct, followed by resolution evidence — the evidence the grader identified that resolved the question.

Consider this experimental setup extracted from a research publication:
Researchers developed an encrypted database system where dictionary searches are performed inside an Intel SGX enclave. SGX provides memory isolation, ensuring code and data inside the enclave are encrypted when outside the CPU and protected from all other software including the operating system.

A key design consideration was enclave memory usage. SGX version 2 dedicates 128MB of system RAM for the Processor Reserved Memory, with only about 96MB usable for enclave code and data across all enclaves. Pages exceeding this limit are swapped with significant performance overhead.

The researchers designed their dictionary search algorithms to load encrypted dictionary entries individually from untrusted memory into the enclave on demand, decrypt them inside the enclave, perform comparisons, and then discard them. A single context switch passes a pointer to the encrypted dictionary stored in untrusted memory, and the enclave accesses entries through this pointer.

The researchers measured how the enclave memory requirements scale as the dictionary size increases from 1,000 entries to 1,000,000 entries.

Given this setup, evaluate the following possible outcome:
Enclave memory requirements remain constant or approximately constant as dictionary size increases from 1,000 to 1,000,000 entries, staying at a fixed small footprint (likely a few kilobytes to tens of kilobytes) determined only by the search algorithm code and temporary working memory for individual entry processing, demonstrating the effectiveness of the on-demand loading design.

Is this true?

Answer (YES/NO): YES